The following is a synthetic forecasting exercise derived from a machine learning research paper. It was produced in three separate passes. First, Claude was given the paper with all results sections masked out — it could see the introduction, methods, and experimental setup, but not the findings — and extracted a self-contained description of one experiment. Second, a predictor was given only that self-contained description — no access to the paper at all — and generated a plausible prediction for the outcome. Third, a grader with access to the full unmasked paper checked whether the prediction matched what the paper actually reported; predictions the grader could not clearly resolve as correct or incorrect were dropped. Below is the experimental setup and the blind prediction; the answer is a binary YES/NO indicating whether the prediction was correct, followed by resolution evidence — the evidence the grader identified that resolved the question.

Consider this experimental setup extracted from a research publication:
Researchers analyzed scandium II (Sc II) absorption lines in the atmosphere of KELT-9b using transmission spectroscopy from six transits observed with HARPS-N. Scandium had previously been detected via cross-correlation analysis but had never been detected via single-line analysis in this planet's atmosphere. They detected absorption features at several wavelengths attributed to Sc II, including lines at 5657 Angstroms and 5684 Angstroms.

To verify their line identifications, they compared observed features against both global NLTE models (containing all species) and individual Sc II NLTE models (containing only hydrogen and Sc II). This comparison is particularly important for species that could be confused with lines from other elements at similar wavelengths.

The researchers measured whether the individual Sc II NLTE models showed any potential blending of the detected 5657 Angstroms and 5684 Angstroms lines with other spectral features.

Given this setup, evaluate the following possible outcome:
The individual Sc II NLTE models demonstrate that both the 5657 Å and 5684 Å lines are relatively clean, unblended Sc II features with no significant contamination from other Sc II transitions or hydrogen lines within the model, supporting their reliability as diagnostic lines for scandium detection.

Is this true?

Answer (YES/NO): NO